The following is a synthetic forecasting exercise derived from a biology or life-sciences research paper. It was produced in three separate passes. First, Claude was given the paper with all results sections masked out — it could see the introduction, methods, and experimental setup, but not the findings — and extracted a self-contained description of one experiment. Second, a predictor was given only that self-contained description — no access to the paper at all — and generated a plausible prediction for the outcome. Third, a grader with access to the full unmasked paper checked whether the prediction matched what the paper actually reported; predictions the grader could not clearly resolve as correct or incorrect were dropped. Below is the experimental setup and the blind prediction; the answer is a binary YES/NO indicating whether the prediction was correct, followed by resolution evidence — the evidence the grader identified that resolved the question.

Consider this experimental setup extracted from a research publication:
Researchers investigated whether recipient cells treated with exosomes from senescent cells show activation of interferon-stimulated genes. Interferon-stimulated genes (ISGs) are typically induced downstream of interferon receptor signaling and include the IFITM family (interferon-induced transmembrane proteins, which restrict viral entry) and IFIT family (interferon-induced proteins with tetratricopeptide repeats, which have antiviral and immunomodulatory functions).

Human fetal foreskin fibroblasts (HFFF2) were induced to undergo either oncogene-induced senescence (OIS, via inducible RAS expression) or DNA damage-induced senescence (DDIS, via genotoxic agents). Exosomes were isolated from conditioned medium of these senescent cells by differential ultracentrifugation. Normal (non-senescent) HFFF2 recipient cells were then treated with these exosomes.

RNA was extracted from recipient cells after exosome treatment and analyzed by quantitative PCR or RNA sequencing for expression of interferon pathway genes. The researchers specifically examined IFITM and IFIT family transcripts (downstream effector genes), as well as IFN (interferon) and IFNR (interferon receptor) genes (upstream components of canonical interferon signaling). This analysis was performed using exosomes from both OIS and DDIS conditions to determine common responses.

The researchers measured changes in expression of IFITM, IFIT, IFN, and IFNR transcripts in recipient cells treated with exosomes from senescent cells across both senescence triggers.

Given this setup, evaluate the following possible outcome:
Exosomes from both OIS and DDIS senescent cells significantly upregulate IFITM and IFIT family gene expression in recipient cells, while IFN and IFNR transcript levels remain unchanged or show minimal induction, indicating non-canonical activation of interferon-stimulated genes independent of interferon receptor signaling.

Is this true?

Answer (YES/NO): YES